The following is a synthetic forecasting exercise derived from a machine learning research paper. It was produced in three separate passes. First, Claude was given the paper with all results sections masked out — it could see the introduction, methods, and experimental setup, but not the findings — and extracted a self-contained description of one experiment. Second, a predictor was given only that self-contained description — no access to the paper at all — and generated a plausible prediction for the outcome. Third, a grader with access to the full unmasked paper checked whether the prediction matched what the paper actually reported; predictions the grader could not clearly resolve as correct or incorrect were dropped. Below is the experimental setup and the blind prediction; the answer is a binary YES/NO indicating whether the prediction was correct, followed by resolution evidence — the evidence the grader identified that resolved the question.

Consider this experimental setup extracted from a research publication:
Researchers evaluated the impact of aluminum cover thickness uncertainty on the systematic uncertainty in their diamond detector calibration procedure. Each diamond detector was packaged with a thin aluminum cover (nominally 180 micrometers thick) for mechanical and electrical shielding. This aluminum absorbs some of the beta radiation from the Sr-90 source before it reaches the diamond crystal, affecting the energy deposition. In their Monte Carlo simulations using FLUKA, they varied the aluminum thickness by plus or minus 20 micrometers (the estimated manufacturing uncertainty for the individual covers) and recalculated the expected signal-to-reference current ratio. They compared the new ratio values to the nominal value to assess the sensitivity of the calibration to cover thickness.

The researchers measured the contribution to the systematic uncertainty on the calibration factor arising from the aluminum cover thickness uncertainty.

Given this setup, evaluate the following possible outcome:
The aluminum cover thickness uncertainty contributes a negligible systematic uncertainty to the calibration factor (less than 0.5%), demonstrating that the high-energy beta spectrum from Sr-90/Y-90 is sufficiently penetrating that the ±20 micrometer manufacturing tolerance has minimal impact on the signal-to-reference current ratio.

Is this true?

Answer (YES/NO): NO